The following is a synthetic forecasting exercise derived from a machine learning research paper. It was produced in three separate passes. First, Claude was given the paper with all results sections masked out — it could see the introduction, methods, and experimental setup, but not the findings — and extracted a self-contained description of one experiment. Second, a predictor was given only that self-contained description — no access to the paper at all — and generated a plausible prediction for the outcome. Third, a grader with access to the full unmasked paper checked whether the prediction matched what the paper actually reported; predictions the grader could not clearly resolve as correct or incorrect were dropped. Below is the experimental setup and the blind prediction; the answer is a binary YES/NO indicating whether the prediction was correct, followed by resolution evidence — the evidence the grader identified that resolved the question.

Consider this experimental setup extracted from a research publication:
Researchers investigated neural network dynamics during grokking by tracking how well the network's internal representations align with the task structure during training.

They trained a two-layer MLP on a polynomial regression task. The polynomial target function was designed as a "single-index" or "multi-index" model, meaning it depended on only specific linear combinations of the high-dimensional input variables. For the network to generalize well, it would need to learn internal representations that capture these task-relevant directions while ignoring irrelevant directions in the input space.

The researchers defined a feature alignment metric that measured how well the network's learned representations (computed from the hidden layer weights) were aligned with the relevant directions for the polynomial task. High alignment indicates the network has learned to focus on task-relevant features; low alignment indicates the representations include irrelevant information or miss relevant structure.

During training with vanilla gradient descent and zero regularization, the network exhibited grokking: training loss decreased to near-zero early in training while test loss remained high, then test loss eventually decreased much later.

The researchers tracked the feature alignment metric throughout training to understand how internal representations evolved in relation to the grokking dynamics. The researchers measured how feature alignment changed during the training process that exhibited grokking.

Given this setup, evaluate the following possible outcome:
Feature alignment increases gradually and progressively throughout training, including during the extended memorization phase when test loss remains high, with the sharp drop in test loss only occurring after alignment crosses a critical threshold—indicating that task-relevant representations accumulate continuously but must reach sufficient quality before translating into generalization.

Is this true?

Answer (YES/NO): NO